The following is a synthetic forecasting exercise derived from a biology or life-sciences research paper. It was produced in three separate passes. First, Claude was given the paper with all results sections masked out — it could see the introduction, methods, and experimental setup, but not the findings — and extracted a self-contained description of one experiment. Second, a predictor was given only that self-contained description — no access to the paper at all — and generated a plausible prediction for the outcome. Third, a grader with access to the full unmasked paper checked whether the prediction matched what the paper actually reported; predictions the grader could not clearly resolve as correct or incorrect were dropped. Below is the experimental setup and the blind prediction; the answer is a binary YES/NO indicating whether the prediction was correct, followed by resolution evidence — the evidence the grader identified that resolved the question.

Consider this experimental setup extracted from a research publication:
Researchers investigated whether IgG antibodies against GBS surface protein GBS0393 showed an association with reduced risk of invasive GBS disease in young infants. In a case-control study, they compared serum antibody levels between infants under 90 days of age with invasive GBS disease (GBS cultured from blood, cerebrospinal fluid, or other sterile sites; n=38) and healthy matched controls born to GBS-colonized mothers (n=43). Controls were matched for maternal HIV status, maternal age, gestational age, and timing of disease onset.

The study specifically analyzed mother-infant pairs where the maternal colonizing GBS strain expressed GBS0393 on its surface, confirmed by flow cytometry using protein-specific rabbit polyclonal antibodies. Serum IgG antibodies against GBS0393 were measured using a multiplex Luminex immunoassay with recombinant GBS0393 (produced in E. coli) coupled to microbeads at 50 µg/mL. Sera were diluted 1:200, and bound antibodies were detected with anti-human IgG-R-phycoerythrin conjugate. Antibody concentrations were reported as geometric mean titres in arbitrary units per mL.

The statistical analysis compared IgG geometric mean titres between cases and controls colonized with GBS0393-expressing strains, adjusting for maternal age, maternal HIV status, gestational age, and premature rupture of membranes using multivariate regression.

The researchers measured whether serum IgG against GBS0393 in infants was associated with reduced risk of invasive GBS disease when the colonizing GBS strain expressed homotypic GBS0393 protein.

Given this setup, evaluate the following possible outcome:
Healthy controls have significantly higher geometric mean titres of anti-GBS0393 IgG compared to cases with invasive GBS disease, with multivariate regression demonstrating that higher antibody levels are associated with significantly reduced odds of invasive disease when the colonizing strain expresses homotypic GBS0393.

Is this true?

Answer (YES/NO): NO